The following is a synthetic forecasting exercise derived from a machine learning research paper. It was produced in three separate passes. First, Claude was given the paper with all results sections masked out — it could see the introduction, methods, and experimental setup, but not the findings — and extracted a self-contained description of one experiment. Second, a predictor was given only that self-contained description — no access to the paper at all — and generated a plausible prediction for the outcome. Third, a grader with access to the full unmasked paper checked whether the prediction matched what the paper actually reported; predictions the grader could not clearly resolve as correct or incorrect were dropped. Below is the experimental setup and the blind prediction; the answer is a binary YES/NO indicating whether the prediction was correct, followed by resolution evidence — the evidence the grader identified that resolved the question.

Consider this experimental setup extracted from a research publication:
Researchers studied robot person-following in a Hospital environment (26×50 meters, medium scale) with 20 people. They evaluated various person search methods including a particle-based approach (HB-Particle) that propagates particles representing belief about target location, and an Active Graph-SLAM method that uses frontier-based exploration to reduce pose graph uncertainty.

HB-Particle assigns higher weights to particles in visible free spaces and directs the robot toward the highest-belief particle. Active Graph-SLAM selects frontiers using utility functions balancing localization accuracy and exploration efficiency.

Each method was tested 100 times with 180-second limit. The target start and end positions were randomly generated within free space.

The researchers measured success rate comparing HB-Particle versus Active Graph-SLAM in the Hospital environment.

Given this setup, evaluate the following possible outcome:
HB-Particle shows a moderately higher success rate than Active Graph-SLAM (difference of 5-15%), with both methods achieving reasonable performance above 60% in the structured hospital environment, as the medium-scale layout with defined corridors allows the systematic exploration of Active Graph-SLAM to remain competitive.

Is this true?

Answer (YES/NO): NO